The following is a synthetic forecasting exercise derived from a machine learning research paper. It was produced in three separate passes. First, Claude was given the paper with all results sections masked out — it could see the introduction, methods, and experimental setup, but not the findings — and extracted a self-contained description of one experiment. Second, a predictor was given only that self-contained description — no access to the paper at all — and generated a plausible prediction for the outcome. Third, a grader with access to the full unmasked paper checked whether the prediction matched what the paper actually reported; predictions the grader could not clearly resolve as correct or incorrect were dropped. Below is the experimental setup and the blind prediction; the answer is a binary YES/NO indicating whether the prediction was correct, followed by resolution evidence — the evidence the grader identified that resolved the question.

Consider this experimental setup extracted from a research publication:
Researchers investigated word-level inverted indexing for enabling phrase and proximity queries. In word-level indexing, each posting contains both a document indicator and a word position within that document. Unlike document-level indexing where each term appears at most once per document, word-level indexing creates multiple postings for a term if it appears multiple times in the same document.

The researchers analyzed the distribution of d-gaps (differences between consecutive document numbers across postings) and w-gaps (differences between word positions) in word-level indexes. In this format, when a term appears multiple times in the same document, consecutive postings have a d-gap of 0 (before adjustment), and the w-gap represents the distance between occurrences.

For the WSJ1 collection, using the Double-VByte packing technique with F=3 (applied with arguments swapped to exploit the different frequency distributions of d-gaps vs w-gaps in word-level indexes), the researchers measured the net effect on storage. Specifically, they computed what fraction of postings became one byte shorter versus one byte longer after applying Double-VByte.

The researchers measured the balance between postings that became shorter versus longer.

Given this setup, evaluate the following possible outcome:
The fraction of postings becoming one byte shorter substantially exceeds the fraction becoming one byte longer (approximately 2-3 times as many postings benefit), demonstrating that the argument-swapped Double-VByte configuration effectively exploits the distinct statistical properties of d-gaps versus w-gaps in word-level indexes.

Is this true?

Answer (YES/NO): NO